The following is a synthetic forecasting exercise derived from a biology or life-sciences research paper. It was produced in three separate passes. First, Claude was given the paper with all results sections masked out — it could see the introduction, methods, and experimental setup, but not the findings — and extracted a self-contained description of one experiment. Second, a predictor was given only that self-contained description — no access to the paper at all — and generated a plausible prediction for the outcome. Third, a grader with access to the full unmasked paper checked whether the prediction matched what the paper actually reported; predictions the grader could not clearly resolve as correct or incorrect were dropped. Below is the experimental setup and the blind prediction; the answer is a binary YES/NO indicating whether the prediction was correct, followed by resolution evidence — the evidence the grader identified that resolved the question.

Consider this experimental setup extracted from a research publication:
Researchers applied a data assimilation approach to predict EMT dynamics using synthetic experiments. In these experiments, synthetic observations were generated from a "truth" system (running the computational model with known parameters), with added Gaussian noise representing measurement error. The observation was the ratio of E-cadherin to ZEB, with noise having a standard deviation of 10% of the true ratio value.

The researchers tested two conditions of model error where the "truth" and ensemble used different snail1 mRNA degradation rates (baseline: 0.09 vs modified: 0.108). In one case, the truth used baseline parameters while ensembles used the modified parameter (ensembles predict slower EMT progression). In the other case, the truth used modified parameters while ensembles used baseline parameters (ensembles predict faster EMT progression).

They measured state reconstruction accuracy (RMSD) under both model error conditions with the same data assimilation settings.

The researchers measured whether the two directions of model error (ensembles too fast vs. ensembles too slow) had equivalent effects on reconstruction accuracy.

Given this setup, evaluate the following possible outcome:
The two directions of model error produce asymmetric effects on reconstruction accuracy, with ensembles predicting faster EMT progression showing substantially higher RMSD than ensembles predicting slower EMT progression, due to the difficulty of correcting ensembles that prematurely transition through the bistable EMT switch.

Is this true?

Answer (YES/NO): NO